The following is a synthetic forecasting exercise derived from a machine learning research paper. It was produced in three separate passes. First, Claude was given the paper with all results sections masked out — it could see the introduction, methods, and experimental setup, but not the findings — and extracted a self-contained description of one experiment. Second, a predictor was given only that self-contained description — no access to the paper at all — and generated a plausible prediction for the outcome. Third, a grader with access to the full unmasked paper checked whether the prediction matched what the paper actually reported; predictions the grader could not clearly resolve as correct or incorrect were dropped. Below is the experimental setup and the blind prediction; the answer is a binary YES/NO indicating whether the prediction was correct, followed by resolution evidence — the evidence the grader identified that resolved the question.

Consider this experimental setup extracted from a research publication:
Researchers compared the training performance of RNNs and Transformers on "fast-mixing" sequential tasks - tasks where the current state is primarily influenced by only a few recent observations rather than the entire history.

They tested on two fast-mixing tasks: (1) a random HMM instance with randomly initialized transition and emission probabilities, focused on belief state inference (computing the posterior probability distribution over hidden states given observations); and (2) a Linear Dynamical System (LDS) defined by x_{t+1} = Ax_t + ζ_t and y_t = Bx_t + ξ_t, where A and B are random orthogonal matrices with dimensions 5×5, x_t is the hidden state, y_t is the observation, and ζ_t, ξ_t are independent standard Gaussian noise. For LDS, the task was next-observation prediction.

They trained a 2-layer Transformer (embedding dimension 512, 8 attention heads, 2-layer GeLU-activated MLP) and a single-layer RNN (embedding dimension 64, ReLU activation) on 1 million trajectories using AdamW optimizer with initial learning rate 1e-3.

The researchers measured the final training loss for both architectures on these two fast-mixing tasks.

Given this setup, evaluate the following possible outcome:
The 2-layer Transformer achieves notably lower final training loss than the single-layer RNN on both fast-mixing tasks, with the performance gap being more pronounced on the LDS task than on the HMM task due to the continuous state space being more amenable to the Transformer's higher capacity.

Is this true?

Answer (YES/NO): NO